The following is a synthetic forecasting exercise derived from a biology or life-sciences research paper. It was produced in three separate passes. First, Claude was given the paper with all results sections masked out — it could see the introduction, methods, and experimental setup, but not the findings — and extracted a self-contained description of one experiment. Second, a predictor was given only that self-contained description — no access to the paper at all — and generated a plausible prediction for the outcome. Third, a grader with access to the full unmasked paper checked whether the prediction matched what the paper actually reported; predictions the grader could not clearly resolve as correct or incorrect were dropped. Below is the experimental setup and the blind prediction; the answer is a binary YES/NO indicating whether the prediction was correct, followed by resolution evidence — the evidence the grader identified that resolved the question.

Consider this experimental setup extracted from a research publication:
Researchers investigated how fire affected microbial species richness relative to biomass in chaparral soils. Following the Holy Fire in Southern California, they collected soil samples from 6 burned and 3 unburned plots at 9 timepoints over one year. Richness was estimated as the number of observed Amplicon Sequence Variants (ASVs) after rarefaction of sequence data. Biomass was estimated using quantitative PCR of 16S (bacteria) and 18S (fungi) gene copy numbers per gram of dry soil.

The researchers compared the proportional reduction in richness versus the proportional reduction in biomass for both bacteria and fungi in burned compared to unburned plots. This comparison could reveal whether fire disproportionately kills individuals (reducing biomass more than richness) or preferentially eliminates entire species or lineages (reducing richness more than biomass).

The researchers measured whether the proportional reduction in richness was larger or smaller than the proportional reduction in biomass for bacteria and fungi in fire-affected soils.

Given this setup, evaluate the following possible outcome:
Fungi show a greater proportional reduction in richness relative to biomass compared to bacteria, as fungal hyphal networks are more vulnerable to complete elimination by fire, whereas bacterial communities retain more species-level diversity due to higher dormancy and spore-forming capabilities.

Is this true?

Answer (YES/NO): NO